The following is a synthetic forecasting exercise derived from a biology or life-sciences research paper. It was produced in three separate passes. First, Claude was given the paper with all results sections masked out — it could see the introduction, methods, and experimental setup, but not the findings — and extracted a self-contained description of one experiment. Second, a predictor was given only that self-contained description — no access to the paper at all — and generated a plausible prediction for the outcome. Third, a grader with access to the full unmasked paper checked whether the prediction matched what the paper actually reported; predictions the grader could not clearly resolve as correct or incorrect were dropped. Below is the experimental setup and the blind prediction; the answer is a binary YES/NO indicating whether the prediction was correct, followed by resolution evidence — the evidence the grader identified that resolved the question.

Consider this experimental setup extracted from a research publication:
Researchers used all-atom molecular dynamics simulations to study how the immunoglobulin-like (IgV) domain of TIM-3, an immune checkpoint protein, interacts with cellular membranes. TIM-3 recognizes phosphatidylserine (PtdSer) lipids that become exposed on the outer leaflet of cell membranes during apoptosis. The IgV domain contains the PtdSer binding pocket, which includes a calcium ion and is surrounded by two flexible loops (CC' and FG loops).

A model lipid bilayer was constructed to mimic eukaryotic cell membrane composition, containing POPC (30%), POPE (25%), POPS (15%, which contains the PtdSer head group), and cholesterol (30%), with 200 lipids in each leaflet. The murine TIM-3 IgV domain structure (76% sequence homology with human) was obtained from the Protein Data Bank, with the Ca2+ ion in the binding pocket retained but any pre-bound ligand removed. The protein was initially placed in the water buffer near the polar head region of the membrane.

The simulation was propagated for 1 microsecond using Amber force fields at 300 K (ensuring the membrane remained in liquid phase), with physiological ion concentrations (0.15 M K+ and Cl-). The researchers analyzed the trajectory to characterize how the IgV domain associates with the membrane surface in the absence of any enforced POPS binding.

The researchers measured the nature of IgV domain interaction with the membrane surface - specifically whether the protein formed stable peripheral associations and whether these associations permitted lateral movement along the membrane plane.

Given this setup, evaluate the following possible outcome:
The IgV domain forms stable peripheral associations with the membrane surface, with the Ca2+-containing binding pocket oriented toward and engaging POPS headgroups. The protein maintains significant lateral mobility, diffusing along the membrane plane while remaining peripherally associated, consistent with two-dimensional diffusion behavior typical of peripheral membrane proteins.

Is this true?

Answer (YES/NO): NO